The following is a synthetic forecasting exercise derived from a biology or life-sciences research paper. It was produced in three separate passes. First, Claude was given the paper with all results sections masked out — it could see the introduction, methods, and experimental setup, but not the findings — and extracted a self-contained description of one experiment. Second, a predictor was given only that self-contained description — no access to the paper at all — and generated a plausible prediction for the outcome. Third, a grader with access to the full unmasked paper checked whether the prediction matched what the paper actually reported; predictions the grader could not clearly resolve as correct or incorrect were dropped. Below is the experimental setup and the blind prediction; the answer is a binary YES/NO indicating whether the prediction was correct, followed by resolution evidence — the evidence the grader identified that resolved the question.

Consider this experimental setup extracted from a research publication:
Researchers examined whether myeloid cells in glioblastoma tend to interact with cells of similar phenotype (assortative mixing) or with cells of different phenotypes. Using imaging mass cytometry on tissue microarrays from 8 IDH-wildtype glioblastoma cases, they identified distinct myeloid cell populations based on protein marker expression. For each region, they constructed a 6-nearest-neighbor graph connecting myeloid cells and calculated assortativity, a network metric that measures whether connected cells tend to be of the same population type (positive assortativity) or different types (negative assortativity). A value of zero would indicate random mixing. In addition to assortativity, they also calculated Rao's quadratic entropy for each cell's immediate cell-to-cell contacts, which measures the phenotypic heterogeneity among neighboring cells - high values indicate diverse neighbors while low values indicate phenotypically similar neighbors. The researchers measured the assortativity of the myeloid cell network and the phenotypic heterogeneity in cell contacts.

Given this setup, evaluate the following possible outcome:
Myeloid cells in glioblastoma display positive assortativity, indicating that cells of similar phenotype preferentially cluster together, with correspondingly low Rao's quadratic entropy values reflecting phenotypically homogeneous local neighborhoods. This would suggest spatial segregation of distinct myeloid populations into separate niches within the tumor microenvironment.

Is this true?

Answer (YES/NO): NO